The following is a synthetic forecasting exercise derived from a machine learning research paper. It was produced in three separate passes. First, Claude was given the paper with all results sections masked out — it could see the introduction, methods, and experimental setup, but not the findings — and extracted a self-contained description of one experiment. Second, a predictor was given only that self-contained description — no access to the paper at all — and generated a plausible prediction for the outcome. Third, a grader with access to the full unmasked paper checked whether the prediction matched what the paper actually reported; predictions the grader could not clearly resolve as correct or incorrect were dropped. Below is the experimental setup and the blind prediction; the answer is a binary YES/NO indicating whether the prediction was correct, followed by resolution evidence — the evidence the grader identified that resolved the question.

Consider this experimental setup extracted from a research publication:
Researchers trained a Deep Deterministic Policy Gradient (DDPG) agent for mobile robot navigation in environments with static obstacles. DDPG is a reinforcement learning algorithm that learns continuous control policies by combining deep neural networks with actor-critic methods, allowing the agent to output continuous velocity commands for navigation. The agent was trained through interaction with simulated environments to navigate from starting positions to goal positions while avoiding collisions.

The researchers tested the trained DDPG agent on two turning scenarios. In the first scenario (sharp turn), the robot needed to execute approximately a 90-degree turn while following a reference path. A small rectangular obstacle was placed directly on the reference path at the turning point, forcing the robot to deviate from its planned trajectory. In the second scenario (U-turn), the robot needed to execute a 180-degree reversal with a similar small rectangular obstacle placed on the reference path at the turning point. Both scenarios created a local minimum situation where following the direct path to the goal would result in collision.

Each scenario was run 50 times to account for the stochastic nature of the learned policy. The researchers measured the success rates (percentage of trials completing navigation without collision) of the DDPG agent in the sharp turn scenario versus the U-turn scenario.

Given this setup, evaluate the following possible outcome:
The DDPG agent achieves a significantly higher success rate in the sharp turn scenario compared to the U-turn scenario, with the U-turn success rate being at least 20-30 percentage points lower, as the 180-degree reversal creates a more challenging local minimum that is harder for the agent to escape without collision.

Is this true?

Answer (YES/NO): YES